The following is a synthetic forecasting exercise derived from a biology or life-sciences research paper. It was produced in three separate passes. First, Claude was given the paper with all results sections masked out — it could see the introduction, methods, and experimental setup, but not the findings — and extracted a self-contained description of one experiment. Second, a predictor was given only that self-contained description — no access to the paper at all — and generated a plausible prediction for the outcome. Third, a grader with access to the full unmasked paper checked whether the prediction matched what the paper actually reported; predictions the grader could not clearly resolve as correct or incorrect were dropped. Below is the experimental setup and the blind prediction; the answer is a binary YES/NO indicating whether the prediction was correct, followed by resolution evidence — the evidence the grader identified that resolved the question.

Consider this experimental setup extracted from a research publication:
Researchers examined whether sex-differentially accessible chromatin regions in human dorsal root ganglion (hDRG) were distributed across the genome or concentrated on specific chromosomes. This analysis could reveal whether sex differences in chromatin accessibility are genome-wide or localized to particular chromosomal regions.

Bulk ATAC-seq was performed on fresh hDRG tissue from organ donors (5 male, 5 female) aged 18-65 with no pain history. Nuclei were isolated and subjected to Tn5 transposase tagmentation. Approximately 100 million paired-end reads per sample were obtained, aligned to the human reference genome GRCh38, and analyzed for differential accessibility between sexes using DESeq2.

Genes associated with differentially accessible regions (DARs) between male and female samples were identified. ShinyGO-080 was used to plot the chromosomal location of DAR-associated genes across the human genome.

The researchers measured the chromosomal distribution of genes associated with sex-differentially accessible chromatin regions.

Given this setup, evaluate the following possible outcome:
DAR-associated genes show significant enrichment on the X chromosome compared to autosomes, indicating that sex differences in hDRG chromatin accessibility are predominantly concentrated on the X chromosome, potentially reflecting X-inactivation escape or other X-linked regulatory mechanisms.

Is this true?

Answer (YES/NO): YES